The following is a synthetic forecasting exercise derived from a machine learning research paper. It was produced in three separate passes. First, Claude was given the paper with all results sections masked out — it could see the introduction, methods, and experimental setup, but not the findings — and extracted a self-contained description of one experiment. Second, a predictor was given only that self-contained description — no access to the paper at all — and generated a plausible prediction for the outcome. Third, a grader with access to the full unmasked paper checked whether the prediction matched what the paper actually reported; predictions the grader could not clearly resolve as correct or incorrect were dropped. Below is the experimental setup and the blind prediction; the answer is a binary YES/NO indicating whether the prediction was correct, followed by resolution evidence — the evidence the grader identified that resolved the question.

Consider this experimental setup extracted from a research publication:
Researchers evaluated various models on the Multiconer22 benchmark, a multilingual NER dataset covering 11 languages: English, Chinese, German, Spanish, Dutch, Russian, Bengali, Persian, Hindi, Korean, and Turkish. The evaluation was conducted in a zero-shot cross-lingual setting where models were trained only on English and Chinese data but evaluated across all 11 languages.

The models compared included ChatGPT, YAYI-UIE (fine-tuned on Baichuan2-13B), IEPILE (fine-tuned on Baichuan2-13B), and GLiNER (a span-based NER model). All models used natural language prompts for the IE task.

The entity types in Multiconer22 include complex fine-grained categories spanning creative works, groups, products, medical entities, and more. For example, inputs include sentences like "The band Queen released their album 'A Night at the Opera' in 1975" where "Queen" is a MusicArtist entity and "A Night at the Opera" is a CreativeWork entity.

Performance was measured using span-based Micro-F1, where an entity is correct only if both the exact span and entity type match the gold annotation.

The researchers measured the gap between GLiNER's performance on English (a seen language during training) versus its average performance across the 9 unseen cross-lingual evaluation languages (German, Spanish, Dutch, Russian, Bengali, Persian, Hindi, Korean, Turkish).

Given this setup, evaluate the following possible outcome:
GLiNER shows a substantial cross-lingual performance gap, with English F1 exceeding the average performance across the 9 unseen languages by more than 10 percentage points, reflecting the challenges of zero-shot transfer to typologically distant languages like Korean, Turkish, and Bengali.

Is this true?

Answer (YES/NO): NO